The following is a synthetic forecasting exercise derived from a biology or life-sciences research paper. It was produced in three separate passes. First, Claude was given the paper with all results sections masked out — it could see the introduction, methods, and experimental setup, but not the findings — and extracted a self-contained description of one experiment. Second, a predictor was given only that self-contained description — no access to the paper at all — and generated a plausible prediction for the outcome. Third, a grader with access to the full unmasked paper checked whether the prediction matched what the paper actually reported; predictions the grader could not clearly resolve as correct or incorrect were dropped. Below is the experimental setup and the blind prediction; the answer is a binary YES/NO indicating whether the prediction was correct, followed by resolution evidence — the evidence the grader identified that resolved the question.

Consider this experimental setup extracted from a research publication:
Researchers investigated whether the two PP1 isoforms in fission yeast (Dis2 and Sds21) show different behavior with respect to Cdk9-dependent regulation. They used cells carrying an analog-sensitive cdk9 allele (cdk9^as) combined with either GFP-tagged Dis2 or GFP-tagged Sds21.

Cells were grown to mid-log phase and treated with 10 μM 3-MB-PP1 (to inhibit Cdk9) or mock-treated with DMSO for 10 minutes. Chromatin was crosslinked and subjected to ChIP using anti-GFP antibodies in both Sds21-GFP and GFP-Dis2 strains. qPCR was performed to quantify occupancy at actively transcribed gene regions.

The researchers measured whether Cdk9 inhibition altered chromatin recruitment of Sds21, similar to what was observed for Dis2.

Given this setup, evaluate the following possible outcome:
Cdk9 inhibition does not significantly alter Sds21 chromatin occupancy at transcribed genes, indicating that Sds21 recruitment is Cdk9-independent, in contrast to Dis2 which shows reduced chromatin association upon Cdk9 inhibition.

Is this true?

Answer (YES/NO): NO